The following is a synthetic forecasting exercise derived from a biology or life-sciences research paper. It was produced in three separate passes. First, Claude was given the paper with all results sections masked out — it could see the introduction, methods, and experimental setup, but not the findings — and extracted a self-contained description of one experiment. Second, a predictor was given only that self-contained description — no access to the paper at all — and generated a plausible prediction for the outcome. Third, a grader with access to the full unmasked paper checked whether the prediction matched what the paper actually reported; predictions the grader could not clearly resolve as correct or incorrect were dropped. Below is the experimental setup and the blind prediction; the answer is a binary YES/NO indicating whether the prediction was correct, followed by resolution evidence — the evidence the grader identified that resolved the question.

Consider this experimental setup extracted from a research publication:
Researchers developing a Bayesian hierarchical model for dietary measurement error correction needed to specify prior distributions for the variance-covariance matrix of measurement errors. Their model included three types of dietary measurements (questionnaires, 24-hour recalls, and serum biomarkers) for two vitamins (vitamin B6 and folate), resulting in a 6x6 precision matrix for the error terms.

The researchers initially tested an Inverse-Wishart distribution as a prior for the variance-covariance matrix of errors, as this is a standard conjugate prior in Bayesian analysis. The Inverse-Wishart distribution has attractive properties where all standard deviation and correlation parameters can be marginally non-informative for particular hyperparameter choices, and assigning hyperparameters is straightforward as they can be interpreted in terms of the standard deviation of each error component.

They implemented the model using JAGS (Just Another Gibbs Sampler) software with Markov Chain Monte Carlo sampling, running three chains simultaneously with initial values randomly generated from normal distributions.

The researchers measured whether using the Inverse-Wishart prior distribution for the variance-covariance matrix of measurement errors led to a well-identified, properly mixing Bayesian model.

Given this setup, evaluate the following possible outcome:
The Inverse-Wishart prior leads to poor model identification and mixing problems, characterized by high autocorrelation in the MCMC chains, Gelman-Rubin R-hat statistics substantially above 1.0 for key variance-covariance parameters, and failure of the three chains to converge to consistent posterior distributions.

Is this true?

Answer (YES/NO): NO